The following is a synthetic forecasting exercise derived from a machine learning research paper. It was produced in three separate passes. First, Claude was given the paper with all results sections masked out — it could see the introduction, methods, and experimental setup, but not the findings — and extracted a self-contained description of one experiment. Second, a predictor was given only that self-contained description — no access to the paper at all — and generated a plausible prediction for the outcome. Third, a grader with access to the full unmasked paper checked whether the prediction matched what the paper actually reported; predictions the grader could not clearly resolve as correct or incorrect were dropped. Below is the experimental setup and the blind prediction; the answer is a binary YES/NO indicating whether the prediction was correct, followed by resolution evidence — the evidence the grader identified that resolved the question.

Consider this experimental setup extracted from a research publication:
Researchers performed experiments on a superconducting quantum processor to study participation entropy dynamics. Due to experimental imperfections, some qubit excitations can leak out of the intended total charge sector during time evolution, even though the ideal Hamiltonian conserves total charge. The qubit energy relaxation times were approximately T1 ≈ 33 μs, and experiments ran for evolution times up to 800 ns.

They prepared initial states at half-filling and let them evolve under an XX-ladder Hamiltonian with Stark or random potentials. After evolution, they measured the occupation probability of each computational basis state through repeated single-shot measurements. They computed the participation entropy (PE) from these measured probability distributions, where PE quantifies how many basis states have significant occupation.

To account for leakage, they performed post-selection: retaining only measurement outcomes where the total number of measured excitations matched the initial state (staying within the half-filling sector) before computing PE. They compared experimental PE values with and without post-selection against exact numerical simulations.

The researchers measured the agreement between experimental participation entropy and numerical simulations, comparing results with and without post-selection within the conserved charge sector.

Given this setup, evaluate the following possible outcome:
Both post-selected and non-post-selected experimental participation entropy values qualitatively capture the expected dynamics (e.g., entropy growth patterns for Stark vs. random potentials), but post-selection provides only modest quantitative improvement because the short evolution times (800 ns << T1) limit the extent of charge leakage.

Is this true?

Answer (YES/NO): NO